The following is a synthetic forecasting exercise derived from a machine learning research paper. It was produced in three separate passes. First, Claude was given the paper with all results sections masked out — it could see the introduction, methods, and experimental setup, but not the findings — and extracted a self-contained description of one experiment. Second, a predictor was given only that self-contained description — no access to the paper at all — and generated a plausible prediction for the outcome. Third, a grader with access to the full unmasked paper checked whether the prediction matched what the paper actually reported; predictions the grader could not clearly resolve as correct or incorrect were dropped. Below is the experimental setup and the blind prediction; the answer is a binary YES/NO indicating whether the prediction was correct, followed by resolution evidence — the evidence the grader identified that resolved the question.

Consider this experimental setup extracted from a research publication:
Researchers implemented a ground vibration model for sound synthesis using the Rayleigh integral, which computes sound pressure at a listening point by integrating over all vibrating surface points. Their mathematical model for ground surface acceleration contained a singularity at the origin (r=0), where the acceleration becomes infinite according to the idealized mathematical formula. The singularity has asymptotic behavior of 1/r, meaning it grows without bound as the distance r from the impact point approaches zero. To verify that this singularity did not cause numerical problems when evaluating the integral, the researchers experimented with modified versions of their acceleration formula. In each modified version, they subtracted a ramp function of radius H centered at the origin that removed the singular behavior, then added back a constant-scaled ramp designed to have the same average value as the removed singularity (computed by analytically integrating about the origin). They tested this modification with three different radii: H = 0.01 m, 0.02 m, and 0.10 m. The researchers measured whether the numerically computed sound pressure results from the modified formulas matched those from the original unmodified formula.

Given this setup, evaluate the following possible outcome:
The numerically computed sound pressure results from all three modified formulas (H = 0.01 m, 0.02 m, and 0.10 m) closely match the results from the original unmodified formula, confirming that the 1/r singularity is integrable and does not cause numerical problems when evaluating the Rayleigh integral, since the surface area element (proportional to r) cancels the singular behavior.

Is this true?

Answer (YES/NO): YES